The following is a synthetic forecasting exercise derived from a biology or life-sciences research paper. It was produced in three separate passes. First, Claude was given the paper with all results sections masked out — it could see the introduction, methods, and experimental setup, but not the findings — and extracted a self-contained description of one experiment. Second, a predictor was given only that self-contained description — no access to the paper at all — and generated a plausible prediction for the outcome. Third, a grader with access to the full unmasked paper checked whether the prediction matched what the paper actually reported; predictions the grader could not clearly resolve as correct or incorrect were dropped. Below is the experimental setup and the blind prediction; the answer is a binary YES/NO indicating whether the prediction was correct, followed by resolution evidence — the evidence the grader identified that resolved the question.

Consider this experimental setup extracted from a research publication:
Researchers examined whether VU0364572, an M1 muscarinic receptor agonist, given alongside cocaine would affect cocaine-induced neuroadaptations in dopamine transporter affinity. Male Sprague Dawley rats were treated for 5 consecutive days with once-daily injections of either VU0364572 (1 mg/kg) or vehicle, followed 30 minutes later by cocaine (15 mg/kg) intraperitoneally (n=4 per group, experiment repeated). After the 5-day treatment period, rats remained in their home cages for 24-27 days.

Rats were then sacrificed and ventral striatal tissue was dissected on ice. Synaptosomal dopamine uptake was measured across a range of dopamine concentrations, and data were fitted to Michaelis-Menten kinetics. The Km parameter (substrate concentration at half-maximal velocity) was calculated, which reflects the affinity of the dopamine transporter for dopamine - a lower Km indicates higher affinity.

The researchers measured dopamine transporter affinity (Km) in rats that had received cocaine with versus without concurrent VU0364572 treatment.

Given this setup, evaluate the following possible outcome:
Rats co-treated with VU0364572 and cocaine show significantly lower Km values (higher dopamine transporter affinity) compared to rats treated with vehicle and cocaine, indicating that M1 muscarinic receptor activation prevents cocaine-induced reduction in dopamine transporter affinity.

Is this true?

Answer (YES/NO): NO